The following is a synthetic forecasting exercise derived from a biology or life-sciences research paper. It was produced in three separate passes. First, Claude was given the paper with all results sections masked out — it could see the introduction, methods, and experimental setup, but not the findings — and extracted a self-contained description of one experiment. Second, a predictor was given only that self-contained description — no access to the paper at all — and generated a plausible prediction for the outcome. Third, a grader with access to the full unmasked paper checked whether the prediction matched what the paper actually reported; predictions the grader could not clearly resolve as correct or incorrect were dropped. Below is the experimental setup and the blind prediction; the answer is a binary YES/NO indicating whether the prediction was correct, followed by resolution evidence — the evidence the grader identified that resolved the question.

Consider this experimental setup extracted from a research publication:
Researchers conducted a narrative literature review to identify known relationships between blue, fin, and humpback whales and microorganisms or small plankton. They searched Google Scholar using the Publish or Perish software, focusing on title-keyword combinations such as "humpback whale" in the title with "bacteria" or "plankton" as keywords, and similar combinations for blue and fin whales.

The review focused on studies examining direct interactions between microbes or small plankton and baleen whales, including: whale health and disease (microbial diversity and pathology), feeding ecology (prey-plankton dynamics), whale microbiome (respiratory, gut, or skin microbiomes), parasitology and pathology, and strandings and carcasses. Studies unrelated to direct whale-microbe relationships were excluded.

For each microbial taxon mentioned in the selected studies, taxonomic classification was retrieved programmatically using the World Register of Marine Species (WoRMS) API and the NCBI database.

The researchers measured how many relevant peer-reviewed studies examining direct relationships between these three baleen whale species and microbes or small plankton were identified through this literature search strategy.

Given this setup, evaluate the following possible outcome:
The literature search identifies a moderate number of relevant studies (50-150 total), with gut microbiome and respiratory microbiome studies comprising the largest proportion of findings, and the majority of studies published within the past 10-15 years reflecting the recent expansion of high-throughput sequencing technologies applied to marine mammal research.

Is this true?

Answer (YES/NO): NO